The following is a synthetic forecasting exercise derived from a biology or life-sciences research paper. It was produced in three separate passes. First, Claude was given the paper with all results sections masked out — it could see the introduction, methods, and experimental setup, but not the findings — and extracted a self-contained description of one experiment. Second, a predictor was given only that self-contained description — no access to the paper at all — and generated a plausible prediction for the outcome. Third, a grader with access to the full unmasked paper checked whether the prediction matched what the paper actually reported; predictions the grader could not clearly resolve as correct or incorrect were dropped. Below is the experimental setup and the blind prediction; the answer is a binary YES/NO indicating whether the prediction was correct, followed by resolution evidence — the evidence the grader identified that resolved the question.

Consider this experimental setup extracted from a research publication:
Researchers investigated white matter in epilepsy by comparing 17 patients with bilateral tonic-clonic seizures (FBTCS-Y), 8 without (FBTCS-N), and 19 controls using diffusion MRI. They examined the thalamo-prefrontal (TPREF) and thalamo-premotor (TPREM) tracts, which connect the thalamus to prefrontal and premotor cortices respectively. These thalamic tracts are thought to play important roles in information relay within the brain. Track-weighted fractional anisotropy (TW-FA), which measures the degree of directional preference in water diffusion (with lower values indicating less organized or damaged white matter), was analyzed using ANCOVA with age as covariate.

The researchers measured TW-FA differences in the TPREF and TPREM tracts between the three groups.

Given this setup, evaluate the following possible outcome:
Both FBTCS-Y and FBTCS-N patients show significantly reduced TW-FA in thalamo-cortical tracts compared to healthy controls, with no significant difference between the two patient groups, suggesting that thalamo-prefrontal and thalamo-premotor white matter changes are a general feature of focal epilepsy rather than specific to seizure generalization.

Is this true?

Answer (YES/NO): NO